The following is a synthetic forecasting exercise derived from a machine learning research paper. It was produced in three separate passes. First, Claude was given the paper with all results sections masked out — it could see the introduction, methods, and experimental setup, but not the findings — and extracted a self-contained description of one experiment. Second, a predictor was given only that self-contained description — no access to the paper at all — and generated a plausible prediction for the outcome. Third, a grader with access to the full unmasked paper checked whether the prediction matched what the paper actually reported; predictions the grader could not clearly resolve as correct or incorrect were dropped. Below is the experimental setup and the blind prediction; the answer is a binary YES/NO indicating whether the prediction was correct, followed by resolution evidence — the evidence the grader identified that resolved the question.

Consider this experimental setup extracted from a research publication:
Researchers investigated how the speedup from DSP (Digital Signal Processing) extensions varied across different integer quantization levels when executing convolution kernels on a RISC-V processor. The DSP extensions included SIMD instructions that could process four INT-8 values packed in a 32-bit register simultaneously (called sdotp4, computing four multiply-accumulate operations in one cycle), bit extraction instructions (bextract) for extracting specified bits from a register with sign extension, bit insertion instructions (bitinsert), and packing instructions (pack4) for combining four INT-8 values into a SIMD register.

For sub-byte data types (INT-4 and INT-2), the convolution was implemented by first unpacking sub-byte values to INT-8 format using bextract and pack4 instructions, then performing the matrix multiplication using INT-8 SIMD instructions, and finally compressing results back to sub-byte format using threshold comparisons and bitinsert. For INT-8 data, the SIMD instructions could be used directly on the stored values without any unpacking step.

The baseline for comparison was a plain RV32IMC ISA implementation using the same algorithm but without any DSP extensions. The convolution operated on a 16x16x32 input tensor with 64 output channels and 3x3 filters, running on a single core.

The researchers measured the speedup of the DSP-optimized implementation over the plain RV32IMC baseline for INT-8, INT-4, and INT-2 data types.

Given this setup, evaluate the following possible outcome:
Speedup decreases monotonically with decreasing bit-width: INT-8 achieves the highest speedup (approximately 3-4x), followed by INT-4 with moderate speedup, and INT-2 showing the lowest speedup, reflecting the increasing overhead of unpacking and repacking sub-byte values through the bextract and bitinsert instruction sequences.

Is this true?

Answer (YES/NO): NO